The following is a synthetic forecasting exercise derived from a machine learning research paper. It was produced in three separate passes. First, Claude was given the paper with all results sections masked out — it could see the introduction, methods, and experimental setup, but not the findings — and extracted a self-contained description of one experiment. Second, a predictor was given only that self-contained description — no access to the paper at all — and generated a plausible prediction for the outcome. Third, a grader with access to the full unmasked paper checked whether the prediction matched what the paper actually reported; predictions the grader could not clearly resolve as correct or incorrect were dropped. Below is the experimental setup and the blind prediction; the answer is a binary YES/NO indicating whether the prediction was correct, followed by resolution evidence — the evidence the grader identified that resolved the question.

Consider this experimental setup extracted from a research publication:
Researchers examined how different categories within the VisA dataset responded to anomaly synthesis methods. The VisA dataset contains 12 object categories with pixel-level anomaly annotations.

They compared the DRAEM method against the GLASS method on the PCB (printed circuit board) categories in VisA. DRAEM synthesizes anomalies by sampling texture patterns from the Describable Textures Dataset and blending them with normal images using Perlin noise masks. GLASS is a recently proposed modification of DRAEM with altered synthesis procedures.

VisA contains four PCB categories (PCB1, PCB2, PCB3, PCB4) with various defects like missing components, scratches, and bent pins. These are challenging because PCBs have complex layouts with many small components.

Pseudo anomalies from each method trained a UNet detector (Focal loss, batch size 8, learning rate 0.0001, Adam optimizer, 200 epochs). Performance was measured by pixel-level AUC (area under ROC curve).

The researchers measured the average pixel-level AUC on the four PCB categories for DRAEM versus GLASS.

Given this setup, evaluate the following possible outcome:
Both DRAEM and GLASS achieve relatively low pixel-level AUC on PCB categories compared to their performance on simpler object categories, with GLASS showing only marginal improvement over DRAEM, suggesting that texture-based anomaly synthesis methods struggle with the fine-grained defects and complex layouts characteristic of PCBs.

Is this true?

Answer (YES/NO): NO